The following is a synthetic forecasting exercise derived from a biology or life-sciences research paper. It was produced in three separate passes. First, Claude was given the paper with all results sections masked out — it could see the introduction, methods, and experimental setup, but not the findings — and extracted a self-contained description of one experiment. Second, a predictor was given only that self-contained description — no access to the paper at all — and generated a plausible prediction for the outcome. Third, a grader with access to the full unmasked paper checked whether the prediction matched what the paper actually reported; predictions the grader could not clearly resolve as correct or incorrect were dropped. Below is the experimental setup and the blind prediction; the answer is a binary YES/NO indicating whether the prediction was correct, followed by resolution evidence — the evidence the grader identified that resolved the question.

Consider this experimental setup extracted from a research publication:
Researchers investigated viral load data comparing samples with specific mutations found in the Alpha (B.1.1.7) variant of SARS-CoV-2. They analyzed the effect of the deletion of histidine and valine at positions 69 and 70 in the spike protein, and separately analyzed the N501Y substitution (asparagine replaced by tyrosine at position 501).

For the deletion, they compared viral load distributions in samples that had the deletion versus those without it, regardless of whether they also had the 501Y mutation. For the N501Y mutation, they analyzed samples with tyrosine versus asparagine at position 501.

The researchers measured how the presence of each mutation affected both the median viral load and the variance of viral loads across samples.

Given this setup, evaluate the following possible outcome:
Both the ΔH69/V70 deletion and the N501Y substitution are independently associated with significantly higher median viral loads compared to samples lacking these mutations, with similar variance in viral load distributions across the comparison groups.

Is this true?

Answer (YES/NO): NO